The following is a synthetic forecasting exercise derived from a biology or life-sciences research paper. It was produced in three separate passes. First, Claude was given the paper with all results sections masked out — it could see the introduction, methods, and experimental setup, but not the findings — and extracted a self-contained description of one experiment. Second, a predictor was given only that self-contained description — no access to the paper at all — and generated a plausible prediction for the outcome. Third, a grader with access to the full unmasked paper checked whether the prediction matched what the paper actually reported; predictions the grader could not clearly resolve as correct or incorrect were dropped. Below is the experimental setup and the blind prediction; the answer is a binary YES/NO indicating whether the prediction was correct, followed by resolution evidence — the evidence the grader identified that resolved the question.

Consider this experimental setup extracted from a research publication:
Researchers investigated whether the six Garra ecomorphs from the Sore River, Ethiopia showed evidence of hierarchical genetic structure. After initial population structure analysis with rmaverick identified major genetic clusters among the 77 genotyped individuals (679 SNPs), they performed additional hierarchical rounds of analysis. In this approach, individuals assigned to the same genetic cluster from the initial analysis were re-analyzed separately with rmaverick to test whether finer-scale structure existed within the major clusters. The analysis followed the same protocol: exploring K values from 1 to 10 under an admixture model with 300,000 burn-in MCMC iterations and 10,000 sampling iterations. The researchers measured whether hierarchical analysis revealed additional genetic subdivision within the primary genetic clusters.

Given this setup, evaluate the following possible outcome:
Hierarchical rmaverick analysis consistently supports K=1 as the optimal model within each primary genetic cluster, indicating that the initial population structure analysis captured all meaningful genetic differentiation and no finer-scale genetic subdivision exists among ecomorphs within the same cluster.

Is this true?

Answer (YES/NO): NO